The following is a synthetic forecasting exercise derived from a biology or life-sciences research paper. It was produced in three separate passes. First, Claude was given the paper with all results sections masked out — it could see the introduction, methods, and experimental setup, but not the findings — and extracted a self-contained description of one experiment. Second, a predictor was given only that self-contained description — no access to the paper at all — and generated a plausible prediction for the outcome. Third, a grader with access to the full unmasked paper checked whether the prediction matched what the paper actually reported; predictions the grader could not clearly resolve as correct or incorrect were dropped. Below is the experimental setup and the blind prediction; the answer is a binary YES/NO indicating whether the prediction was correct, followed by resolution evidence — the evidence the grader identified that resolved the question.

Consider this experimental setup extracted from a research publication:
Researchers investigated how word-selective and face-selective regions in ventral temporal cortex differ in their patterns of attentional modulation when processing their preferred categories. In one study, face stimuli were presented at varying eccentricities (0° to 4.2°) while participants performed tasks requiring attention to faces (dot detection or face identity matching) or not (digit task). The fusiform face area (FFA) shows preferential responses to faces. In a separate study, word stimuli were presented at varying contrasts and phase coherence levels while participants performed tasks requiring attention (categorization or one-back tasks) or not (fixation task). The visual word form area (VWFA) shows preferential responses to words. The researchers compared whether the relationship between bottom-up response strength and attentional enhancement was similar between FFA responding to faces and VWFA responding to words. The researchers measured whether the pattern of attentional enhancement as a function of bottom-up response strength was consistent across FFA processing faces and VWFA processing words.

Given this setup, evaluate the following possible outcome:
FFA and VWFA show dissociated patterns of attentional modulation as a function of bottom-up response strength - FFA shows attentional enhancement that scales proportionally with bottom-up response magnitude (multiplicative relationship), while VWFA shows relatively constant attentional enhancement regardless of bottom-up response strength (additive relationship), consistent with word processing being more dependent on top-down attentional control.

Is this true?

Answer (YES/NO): NO